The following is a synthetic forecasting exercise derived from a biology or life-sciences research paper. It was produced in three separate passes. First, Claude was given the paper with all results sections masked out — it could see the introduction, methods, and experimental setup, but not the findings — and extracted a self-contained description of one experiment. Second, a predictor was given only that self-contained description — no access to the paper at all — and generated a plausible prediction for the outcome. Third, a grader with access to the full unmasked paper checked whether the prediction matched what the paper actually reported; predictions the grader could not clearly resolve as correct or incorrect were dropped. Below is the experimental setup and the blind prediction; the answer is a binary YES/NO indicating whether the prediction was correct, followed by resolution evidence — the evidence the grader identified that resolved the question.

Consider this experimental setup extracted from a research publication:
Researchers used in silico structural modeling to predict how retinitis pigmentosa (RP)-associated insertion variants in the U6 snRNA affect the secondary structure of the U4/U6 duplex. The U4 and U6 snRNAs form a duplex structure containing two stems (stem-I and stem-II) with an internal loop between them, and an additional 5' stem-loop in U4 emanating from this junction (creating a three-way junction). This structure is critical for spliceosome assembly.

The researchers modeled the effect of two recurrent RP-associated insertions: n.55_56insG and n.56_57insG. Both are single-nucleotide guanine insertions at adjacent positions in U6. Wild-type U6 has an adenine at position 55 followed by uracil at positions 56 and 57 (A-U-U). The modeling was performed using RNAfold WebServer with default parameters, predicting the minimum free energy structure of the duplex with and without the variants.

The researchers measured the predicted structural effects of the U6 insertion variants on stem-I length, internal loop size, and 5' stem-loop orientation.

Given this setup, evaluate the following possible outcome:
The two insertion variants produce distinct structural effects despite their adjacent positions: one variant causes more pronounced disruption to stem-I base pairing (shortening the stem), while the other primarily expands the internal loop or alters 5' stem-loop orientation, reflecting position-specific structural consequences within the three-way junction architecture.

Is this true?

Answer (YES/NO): NO